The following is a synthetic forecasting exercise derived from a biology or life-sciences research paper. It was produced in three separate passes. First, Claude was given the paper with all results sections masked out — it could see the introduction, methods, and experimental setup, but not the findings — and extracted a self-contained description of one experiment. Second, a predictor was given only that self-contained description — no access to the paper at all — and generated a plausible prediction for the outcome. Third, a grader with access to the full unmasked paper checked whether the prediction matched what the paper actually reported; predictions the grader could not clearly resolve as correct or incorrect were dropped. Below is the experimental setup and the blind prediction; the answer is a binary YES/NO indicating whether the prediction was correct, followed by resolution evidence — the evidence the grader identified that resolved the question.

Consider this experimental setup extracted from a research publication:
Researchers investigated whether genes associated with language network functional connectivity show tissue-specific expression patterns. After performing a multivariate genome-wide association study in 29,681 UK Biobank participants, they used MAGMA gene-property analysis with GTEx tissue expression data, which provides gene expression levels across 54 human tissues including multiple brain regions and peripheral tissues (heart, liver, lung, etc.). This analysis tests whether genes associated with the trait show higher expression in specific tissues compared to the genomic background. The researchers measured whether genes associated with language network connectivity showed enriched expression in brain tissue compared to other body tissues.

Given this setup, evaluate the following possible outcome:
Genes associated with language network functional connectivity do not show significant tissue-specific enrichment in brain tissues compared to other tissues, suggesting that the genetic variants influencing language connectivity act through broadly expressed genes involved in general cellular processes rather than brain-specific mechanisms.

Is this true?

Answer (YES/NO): YES